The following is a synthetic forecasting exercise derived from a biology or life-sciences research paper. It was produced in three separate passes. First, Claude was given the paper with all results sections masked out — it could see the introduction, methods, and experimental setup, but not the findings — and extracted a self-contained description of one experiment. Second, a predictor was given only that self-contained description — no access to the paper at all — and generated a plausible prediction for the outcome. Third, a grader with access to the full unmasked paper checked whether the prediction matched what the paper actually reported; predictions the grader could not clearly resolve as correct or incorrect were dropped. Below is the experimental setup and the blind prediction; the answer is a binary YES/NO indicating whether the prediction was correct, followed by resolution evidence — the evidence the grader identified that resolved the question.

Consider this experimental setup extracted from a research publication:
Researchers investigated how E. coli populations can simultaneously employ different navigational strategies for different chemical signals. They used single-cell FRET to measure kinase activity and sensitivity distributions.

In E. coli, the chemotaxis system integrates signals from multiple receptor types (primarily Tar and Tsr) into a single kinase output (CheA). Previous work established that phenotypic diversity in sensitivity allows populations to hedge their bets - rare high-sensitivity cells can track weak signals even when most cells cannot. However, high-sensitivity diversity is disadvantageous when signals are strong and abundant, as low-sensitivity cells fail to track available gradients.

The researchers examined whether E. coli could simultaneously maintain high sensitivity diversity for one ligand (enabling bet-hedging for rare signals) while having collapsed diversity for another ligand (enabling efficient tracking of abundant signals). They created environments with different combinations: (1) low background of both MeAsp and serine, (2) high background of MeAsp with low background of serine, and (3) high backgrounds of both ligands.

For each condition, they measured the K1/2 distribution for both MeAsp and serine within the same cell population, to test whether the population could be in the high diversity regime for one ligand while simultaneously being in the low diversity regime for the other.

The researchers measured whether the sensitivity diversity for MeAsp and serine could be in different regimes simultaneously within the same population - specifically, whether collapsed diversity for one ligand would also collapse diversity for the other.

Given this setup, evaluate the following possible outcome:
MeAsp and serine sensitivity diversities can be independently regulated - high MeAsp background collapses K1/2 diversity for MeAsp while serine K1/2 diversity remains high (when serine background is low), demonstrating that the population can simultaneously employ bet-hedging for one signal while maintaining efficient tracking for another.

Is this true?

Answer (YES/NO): YES